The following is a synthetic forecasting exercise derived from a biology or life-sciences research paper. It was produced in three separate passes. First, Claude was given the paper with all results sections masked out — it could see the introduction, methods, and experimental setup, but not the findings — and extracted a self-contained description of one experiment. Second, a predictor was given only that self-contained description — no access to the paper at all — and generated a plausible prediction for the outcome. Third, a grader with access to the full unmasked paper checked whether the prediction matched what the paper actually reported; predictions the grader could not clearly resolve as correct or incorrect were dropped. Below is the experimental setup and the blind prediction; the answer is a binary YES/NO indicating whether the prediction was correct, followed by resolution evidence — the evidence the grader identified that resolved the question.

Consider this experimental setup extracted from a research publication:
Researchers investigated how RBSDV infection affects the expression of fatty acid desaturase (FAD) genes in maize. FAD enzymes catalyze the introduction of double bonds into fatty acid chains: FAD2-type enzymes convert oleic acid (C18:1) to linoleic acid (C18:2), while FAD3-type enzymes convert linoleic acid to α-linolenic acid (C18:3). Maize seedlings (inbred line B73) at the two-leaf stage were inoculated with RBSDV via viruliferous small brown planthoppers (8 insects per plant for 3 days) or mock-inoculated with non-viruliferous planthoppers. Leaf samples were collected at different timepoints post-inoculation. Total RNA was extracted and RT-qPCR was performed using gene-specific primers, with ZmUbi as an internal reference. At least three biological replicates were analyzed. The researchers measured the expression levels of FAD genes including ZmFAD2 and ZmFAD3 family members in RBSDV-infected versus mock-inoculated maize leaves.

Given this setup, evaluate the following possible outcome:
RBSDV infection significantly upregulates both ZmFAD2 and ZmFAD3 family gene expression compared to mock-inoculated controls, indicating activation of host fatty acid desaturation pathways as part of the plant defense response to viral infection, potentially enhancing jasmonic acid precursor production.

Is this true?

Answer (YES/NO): NO